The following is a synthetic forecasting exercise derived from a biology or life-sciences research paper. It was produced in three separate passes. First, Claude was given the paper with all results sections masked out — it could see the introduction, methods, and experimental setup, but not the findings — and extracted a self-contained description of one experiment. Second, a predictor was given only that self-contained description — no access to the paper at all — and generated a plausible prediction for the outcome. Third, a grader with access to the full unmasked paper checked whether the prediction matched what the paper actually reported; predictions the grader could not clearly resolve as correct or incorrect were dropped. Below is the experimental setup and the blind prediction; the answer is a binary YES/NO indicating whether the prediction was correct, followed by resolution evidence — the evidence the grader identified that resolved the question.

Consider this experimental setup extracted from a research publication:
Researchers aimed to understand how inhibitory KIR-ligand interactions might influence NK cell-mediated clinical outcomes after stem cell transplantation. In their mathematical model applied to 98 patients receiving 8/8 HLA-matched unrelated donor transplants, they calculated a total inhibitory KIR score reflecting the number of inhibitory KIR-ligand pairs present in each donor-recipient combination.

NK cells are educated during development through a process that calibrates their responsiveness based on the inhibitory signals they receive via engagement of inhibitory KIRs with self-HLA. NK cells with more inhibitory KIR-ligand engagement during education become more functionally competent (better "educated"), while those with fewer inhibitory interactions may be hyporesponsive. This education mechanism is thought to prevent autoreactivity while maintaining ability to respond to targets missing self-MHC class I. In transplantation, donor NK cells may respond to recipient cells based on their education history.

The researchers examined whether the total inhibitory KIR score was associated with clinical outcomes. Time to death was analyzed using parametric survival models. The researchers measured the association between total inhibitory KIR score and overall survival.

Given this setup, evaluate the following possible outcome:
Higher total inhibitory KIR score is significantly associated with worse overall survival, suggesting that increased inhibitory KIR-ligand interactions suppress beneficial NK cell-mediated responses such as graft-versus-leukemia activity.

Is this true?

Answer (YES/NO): NO